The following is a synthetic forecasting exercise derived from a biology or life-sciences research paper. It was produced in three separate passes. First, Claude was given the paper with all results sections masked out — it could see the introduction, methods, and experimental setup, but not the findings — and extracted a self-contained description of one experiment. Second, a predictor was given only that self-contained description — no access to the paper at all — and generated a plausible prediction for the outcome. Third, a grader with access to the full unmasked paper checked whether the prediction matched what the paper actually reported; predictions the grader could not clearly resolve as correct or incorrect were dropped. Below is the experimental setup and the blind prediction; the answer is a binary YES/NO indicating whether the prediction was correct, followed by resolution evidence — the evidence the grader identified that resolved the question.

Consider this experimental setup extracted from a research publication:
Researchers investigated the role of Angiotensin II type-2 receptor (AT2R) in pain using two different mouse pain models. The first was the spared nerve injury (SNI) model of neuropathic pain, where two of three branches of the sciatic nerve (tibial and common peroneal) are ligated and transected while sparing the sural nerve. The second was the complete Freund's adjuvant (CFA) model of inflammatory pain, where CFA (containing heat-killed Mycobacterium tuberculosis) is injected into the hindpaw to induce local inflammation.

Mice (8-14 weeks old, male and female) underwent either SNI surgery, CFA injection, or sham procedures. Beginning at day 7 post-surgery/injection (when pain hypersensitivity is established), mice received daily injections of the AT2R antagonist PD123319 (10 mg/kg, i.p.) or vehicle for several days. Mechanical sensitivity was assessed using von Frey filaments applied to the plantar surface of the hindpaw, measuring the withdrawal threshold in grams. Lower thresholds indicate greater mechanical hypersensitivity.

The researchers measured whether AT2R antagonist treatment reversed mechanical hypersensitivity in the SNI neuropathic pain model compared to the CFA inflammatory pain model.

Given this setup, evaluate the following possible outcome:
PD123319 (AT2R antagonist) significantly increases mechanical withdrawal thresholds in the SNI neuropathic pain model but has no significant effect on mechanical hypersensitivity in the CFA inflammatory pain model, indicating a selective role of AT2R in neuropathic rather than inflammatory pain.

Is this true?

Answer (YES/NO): YES